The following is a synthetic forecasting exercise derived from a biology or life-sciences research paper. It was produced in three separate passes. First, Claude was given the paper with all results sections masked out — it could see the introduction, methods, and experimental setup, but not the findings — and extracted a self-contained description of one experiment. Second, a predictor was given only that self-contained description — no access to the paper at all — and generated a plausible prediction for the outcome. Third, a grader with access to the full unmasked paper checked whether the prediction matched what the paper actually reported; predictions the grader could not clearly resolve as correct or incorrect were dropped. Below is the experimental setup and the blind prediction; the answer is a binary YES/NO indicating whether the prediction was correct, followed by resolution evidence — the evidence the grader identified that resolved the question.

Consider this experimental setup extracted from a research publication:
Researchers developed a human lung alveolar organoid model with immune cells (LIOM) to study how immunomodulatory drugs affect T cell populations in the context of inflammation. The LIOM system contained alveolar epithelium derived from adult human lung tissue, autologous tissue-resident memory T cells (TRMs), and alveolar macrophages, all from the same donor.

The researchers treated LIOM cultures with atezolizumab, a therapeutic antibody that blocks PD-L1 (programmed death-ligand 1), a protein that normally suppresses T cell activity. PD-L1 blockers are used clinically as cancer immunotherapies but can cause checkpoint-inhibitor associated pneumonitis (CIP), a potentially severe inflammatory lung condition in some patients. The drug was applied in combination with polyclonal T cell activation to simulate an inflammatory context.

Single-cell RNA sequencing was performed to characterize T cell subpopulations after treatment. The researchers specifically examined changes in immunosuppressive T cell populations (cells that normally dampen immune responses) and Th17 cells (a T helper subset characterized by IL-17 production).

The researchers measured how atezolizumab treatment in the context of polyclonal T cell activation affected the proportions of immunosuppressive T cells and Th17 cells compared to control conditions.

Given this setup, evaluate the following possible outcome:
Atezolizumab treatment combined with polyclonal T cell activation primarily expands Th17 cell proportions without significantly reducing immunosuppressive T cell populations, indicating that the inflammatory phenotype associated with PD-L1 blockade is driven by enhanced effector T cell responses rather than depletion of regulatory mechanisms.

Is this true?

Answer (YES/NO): NO